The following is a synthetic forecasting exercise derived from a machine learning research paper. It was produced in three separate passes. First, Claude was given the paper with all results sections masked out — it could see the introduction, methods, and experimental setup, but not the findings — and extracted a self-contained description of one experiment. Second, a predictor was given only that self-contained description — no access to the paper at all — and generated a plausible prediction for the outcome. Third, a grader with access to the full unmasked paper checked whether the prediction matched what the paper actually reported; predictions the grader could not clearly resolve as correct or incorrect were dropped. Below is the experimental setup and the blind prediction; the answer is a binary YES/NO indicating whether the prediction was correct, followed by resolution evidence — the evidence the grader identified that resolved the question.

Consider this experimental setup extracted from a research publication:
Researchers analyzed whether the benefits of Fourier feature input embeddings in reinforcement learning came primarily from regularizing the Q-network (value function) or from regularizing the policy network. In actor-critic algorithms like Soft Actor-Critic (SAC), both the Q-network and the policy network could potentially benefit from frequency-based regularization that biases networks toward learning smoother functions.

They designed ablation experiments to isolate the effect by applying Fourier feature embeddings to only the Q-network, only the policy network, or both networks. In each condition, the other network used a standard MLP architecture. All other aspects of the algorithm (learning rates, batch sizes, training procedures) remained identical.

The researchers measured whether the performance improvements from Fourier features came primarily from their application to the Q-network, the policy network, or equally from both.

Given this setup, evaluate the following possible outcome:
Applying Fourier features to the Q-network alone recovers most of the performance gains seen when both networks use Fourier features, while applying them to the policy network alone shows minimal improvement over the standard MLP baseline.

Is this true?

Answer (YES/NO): YES